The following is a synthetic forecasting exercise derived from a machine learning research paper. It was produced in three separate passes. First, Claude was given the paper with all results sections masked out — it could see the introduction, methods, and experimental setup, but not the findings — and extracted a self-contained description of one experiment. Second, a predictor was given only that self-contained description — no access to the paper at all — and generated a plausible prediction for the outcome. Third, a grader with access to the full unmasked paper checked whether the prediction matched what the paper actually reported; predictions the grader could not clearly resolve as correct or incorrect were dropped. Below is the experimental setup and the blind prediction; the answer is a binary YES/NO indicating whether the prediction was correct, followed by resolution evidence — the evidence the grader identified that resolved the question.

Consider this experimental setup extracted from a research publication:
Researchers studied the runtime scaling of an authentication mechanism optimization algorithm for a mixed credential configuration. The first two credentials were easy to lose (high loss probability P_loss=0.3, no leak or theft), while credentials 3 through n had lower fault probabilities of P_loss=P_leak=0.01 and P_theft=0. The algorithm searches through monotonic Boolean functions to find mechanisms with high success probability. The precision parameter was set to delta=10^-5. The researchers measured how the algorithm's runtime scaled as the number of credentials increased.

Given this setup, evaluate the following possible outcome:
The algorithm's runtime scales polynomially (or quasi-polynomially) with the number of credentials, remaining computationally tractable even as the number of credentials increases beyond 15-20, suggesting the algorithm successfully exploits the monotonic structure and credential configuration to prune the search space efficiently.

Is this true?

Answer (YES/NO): NO